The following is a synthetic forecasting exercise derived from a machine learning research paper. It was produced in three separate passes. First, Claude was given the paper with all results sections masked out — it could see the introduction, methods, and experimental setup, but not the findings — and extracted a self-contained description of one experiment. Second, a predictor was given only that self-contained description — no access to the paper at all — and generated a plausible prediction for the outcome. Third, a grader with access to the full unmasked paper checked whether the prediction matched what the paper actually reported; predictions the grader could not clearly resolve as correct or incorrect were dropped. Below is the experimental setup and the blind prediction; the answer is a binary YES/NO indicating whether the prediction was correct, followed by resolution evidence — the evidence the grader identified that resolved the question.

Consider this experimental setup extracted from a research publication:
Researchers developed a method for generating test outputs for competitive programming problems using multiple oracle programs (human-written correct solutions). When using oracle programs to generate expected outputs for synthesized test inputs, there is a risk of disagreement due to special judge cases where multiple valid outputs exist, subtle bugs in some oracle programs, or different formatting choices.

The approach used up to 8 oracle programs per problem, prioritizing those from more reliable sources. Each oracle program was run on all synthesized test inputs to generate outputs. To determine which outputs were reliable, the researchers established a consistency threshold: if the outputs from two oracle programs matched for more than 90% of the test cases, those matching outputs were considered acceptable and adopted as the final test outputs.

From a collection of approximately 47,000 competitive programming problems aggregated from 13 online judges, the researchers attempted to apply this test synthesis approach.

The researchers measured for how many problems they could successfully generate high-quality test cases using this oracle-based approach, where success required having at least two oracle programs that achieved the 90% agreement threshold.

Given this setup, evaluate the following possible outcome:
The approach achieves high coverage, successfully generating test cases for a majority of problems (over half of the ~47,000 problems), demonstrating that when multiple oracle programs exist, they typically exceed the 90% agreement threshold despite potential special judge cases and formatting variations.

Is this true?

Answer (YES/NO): YES